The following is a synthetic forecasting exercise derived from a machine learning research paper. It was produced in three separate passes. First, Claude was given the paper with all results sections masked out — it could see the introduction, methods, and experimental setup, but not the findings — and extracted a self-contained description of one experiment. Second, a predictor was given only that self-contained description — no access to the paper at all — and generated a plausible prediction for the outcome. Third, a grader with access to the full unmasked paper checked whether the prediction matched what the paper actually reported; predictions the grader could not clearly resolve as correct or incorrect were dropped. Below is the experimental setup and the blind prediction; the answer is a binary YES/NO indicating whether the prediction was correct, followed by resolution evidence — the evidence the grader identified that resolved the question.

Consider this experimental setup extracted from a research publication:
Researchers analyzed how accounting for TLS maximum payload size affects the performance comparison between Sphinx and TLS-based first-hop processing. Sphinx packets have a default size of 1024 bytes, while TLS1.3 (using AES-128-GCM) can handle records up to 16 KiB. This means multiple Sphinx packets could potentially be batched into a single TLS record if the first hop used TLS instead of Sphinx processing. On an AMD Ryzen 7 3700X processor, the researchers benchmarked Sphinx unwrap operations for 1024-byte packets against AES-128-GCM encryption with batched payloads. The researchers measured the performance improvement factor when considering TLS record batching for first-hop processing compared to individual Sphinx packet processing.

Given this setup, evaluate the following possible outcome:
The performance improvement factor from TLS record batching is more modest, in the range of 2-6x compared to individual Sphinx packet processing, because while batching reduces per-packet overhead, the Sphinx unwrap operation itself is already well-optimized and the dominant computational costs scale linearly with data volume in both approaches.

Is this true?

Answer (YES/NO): NO